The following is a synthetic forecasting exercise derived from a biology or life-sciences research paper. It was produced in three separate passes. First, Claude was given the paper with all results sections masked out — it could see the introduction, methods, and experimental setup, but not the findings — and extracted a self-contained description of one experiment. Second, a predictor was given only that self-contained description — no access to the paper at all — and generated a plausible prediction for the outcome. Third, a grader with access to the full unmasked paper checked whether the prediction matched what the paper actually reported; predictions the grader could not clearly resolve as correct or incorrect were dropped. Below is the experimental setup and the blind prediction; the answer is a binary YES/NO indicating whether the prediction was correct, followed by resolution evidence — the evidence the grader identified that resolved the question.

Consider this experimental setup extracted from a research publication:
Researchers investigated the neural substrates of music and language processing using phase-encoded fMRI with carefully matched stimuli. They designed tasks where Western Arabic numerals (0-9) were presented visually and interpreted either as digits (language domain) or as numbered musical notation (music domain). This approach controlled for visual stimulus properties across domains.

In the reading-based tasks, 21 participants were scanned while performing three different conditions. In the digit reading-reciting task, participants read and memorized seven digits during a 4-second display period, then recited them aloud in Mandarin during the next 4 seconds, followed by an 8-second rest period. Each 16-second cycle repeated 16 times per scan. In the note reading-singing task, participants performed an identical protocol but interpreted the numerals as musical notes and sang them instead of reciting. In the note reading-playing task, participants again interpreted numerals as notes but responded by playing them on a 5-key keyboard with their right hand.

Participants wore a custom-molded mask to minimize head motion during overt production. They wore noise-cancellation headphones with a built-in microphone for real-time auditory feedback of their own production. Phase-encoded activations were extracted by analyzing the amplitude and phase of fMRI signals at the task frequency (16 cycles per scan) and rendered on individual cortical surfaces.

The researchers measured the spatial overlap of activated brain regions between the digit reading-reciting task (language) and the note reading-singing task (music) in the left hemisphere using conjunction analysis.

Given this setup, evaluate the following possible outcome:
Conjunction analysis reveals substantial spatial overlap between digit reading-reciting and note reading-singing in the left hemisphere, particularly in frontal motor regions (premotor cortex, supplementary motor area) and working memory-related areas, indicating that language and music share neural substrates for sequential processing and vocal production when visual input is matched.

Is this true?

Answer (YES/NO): YES